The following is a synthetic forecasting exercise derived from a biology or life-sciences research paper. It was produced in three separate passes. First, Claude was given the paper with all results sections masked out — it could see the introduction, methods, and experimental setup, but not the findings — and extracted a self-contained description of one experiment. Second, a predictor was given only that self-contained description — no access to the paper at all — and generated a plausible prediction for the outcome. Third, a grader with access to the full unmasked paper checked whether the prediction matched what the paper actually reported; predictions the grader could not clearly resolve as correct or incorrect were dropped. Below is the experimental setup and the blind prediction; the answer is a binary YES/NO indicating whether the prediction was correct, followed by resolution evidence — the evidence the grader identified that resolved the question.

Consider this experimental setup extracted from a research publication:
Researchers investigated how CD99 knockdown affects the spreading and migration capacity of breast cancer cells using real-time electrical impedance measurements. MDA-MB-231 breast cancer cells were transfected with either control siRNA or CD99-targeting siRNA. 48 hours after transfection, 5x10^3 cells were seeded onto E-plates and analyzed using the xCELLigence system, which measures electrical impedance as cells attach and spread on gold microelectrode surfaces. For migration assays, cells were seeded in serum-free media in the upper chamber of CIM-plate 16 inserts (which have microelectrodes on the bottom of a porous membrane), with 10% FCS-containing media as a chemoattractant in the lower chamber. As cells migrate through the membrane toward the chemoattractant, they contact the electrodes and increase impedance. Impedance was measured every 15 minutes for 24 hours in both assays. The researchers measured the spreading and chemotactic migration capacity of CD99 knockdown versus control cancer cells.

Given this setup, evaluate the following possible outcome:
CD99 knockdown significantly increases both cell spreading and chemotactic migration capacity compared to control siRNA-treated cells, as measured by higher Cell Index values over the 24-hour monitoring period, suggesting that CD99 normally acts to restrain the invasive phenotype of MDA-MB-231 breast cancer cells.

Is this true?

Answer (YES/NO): YES